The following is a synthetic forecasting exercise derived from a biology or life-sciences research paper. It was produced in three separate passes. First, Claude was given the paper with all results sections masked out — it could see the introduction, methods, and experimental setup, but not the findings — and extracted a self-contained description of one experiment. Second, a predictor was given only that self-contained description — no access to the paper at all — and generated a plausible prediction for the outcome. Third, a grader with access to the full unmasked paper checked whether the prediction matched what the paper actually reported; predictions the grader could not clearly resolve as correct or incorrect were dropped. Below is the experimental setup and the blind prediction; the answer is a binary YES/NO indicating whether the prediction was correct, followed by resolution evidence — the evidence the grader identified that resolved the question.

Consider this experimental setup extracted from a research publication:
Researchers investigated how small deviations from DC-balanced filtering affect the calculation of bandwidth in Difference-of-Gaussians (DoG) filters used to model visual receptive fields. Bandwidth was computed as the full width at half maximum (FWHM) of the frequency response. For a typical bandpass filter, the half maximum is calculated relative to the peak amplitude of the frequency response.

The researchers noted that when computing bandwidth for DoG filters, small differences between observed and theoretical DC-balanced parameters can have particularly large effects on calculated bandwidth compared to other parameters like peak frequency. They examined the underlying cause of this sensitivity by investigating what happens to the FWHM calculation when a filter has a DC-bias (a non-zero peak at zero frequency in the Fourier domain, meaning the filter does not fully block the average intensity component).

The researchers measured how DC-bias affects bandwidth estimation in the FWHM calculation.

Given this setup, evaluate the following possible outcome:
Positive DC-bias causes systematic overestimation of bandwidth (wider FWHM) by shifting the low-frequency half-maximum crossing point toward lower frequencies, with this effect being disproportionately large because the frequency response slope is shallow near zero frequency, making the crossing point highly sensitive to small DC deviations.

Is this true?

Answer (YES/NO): NO